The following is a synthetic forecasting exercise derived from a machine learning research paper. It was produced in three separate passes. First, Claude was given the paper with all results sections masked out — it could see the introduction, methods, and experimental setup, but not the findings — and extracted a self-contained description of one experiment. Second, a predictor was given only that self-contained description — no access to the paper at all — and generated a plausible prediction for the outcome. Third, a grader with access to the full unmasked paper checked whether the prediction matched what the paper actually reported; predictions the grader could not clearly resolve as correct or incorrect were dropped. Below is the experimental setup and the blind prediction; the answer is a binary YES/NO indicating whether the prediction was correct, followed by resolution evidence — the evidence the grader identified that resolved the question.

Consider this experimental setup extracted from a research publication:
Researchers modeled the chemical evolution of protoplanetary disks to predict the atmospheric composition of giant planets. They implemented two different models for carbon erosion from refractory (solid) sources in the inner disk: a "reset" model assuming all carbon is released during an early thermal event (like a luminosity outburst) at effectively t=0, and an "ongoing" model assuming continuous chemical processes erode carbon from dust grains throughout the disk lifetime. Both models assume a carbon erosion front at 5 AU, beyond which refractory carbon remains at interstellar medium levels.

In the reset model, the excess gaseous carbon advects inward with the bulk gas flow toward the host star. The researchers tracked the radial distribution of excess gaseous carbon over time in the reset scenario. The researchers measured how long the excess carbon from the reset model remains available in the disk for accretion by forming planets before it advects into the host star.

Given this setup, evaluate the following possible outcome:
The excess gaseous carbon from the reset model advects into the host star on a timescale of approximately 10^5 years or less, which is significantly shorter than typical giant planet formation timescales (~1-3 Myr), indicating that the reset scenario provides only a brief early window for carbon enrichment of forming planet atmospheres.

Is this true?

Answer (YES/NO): NO